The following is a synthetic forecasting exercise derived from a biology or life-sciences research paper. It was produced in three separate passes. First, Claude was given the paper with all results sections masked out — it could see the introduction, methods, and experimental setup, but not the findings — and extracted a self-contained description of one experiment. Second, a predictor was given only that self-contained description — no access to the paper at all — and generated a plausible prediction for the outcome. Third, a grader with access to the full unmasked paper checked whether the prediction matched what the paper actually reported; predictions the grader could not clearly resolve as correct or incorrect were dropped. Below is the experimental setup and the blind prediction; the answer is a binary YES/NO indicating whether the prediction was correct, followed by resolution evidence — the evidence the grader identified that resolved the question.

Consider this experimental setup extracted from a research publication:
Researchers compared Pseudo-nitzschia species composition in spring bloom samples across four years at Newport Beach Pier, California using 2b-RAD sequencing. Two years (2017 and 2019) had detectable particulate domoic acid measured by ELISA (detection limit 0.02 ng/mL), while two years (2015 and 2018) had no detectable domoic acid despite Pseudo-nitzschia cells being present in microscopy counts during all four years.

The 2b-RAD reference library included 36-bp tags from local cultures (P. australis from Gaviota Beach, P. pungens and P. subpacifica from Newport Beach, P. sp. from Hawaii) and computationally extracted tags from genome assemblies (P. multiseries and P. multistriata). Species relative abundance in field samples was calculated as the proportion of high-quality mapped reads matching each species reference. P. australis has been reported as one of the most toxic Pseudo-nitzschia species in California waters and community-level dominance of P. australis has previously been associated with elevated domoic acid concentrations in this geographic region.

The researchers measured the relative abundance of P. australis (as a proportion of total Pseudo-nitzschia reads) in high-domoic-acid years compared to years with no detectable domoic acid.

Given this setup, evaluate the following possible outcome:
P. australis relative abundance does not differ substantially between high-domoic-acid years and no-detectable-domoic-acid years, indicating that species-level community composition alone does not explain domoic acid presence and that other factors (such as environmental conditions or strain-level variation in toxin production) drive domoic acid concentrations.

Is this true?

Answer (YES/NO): NO